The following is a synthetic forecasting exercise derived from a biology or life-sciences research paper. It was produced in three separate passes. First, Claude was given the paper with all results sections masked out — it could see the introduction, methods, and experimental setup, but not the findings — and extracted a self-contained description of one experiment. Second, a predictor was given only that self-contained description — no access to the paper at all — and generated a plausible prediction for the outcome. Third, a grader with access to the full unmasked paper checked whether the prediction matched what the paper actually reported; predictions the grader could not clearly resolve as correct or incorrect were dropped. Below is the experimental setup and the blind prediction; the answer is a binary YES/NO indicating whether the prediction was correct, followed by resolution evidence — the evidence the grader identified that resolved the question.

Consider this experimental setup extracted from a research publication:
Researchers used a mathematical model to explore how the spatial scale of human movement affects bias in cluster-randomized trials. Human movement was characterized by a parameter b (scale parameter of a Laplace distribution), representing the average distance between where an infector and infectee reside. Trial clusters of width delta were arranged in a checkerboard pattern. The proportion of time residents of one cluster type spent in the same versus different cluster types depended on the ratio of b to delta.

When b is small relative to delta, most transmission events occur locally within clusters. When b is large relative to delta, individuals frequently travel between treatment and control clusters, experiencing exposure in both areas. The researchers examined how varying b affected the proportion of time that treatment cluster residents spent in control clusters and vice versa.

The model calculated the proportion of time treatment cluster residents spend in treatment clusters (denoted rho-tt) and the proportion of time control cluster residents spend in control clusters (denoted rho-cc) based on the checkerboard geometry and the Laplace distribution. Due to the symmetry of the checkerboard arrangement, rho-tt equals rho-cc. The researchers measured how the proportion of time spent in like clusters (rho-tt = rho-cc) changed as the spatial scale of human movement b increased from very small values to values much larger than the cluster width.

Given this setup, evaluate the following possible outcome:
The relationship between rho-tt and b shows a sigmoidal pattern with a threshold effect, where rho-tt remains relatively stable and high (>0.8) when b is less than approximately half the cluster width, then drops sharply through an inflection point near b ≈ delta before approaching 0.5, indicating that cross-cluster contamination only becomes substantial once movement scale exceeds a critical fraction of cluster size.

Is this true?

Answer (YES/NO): NO